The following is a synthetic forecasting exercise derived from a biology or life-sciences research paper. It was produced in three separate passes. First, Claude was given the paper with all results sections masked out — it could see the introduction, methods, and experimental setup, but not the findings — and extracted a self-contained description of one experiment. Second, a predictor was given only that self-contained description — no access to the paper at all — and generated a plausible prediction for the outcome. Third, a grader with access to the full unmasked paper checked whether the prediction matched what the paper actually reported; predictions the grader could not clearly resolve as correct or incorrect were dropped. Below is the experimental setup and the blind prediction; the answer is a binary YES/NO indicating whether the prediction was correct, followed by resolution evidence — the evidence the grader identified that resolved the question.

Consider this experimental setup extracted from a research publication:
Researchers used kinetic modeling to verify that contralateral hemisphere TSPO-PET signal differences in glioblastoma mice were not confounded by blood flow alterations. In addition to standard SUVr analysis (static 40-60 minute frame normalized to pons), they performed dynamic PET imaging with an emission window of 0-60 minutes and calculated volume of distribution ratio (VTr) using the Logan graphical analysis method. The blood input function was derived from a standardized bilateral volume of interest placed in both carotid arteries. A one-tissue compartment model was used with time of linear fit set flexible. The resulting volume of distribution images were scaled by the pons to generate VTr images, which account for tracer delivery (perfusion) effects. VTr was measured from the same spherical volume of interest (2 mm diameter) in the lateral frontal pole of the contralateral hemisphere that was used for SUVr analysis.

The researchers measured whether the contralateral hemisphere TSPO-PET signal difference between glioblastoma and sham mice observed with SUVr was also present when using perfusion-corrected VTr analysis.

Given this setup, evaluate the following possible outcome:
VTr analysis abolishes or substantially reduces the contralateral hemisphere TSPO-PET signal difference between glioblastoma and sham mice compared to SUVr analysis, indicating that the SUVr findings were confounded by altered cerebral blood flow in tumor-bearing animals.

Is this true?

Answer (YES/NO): NO